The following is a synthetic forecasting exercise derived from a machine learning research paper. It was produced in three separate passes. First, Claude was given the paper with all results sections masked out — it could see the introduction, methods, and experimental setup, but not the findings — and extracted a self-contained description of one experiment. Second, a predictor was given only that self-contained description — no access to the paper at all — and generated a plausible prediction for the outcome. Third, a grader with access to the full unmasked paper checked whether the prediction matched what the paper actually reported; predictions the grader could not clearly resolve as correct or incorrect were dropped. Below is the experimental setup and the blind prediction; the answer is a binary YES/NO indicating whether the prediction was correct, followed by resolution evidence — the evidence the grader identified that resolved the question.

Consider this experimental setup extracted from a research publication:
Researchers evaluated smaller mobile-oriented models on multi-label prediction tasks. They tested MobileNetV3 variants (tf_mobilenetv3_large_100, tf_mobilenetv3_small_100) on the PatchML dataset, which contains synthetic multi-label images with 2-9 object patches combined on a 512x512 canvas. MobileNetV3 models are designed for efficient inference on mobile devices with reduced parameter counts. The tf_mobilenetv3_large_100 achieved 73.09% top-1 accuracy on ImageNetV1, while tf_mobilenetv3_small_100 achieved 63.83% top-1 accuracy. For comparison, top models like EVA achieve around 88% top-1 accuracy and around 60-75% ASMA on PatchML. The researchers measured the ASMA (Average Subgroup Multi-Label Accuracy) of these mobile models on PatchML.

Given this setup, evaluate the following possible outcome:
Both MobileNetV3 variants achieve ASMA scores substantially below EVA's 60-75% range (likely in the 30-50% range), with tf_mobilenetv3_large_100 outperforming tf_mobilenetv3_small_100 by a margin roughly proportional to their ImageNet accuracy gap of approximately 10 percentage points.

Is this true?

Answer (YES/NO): NO